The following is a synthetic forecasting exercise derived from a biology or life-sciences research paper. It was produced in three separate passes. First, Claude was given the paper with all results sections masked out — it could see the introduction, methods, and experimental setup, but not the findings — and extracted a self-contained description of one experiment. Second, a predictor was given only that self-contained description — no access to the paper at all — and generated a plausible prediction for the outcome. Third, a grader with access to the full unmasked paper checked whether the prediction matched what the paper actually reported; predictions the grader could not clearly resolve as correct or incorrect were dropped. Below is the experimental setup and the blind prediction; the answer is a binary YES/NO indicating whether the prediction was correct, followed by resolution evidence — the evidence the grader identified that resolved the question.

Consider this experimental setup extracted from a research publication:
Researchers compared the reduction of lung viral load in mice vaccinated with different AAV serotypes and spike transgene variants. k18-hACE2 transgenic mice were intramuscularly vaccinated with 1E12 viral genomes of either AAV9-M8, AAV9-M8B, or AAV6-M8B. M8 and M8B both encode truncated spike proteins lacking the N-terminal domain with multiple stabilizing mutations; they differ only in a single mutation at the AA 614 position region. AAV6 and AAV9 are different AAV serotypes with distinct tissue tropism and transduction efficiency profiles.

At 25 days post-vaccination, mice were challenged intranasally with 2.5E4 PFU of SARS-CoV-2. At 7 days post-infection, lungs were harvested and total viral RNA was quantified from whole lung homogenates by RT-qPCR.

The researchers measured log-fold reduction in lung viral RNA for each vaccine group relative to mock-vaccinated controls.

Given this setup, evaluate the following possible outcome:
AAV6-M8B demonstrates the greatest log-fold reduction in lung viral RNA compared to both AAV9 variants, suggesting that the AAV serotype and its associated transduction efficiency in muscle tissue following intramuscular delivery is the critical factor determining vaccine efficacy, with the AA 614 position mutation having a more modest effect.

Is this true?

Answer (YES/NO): NO